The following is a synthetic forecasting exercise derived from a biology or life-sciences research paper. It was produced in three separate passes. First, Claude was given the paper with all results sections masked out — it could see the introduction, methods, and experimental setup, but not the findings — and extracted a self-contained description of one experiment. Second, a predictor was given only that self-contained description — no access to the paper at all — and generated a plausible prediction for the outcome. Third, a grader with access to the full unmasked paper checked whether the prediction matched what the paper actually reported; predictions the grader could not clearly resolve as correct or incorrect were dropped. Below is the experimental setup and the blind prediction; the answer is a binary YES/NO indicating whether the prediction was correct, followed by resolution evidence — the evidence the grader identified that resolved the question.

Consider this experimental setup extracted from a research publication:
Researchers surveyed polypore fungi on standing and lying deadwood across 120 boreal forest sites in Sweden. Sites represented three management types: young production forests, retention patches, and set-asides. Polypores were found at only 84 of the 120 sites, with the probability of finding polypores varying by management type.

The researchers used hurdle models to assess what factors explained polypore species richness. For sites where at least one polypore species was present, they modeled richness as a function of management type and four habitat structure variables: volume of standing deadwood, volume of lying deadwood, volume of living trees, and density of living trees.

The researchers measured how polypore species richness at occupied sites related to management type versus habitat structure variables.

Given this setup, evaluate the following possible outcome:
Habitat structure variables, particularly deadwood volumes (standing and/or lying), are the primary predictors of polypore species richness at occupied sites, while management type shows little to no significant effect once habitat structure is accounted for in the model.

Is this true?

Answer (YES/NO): YES